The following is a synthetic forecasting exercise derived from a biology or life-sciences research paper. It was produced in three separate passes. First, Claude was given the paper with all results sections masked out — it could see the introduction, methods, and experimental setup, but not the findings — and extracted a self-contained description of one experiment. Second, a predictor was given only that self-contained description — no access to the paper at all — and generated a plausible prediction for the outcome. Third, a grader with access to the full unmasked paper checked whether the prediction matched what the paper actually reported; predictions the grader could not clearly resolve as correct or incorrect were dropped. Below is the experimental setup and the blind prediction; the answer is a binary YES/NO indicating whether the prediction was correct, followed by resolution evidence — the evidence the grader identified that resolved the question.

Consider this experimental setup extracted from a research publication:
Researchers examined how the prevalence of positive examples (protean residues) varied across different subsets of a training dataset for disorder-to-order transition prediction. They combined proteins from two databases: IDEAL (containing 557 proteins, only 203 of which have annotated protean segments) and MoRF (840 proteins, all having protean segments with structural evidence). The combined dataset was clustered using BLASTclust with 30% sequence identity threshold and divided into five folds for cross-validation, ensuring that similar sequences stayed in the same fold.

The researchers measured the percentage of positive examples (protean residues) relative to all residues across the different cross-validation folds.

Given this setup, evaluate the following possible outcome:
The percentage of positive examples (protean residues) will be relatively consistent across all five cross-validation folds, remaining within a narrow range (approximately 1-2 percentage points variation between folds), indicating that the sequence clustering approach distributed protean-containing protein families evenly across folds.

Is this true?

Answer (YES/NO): NO